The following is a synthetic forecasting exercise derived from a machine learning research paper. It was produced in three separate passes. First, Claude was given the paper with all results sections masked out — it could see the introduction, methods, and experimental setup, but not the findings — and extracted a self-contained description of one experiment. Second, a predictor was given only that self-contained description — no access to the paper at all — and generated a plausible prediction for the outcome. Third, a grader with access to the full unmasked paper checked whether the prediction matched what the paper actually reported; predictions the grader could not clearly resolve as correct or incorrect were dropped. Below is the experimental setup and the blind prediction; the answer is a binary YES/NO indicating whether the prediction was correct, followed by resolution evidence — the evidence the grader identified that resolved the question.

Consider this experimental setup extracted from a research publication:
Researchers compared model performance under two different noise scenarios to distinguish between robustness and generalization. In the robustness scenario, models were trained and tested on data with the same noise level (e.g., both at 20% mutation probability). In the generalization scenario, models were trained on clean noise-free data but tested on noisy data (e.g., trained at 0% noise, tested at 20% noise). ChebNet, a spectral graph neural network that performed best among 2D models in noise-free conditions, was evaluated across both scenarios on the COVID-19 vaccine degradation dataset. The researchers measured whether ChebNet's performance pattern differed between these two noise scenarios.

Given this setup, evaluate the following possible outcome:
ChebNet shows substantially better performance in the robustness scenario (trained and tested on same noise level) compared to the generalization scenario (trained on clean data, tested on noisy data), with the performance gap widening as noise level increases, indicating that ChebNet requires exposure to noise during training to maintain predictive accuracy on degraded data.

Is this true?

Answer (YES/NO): YES